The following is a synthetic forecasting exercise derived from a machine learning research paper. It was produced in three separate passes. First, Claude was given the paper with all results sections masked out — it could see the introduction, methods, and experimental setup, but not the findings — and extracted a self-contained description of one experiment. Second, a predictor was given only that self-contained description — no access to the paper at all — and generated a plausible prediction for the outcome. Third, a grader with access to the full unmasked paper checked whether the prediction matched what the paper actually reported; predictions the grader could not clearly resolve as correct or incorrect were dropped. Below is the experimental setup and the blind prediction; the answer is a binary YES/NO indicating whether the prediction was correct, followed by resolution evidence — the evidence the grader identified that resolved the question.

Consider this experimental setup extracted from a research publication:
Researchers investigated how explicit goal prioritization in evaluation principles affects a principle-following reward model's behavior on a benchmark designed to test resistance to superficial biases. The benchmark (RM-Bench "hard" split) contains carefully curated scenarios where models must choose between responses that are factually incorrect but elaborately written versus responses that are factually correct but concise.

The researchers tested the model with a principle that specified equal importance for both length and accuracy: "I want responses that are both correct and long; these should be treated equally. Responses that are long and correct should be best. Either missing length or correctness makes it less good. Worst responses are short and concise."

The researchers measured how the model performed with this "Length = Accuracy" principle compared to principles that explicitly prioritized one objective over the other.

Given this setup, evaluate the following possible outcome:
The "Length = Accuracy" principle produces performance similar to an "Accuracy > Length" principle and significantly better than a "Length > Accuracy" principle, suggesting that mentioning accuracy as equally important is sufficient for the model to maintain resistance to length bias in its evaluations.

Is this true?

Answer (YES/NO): NO